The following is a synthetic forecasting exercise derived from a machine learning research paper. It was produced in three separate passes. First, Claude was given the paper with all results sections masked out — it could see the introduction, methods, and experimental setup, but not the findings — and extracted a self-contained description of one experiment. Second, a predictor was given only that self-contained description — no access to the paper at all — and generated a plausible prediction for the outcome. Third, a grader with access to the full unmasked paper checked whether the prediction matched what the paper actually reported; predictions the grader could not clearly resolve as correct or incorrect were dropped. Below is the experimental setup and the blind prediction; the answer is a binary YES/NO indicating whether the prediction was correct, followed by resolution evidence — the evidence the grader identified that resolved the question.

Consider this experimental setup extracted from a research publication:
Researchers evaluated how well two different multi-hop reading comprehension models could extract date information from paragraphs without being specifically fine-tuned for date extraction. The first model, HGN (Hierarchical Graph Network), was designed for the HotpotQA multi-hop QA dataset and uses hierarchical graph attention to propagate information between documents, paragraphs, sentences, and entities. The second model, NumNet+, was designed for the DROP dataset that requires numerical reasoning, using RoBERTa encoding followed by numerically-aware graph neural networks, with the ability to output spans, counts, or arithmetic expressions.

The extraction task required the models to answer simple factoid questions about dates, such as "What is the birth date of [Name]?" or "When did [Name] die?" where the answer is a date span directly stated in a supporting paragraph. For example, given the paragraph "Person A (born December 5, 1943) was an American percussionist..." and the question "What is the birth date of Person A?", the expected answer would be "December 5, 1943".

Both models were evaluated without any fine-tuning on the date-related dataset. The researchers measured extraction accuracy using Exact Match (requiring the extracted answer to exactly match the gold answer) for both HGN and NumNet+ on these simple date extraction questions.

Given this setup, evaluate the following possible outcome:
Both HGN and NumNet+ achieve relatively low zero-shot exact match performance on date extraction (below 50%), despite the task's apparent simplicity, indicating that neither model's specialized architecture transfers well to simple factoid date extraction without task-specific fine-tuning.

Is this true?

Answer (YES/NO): NO